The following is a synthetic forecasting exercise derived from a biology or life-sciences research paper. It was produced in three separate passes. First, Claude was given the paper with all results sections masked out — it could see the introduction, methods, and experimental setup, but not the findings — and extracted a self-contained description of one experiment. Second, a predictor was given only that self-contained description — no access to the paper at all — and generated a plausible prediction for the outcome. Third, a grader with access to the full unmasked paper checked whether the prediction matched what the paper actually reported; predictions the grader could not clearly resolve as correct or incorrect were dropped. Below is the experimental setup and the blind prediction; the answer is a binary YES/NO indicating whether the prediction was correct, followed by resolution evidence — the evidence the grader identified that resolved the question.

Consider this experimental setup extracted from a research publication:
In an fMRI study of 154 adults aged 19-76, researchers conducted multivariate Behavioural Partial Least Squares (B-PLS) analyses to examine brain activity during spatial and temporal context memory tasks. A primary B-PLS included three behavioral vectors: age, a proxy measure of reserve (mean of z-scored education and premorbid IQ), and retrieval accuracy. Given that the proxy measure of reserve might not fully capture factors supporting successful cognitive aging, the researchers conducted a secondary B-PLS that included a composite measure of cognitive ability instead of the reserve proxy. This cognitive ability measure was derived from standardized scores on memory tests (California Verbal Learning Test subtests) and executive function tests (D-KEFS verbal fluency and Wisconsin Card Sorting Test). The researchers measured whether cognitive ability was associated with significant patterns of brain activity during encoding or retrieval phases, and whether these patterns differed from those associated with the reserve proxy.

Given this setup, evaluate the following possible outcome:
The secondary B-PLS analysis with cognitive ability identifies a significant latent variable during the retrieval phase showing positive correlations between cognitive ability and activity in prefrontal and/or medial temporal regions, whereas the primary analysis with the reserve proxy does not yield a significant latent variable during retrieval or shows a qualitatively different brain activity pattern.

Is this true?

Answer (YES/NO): NO